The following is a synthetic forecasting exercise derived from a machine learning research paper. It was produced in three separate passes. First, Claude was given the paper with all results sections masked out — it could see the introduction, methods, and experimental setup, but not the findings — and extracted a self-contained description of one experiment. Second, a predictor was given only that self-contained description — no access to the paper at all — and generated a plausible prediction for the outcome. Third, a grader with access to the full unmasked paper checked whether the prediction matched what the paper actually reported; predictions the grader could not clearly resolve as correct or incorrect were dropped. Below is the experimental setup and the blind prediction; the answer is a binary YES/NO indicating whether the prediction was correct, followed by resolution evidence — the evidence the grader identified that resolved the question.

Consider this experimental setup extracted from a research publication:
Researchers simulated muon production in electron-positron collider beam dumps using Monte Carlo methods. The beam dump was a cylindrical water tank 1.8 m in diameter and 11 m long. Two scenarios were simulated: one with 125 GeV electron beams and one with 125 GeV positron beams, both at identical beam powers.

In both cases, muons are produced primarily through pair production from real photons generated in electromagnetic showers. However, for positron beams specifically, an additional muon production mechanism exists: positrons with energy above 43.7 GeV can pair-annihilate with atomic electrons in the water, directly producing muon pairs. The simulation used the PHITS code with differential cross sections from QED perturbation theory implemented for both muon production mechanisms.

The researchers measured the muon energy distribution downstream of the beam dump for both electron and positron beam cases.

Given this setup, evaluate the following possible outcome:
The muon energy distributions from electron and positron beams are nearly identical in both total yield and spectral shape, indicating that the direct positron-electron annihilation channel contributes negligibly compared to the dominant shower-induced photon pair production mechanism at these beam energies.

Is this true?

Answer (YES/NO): NO